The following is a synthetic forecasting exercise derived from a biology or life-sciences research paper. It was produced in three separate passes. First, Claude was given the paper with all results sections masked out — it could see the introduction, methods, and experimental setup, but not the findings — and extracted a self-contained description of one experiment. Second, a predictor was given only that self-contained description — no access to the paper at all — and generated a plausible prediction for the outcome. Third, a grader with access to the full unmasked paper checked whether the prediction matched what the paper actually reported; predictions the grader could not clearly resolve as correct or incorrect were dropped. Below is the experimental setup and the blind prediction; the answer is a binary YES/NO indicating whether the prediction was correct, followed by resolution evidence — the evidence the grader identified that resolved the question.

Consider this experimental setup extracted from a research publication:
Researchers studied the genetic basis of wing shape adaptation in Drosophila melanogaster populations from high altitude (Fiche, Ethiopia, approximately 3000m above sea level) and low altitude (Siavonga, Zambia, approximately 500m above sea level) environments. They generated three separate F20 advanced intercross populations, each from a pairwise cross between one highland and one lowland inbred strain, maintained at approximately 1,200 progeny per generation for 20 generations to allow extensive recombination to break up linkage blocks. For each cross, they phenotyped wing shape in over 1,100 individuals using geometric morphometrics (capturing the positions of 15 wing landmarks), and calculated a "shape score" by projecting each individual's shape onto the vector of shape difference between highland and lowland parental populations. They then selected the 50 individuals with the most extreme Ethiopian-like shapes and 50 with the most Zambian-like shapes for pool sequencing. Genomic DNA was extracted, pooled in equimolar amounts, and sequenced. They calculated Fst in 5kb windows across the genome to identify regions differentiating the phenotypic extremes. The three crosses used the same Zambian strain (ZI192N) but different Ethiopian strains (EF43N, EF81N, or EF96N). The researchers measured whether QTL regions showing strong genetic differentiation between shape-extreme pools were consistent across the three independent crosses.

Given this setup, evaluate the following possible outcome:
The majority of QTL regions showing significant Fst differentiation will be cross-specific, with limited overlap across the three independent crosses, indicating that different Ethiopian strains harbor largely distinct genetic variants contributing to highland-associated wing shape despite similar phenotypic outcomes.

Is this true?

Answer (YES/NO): YES